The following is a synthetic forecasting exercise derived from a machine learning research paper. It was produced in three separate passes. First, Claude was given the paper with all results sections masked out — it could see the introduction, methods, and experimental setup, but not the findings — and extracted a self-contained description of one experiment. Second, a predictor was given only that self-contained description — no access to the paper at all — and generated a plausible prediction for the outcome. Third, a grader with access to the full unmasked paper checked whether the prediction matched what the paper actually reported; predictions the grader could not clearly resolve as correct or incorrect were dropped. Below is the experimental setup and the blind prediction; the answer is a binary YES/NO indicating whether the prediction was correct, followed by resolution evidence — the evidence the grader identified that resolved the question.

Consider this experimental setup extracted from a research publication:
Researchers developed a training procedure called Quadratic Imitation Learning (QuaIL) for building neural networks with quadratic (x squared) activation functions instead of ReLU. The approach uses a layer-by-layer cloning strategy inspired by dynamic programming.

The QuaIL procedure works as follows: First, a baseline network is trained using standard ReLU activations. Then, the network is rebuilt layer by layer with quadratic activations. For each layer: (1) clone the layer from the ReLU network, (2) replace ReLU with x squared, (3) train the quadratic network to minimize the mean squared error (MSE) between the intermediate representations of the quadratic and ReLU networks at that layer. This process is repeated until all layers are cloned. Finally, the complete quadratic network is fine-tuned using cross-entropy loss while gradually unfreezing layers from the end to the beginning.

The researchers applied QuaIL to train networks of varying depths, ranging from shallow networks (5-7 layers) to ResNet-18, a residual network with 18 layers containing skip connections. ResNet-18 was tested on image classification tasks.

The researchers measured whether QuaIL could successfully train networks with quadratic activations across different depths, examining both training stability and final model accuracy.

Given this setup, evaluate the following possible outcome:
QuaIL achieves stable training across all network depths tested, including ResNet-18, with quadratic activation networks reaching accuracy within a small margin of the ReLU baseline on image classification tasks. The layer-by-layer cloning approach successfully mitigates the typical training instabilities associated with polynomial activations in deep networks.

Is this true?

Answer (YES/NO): NO